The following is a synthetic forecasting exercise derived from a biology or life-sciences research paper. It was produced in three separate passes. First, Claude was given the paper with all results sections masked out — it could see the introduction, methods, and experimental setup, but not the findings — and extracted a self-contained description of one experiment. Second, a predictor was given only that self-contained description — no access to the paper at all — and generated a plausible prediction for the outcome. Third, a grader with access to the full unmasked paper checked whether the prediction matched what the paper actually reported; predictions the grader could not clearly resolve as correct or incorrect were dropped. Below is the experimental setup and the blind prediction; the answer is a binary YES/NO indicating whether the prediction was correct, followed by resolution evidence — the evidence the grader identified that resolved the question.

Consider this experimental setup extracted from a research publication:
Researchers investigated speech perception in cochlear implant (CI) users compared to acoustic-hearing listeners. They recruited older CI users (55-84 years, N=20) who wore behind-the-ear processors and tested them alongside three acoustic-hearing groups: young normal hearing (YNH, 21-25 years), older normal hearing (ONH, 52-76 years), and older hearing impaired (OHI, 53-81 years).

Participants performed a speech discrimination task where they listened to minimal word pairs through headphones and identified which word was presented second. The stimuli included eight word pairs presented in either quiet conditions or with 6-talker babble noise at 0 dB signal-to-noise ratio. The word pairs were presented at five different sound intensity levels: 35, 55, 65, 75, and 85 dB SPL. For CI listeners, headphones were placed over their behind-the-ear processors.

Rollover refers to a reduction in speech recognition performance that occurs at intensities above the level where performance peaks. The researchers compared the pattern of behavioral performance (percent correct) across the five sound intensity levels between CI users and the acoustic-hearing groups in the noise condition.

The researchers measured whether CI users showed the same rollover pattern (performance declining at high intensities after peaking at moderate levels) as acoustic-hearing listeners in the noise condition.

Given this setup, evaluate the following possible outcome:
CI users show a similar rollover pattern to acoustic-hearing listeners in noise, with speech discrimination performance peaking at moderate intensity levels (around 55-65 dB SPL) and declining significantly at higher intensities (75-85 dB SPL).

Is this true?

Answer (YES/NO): NO